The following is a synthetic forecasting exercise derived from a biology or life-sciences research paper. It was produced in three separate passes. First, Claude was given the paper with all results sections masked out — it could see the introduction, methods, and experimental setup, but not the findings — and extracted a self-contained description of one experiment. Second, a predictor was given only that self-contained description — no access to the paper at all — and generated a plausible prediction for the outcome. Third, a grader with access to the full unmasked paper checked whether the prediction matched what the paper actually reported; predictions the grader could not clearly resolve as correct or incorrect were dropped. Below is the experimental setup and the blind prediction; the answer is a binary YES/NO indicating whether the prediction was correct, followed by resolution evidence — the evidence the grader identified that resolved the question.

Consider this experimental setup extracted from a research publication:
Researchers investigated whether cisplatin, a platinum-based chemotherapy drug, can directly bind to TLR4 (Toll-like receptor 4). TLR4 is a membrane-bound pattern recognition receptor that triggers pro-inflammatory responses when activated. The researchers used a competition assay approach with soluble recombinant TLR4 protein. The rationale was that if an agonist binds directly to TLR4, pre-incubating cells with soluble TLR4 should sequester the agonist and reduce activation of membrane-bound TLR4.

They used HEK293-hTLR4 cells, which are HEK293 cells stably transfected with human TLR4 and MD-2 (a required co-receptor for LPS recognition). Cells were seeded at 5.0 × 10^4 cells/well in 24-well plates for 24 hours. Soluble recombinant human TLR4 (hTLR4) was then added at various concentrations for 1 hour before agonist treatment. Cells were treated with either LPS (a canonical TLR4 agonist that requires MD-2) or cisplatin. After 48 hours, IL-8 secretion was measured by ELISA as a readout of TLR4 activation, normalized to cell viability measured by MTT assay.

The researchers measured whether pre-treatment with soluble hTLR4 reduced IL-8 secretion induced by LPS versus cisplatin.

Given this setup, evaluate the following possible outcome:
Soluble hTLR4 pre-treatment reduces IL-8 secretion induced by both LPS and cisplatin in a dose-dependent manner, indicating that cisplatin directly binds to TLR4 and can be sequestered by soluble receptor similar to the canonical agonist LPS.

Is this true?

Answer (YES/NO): NO